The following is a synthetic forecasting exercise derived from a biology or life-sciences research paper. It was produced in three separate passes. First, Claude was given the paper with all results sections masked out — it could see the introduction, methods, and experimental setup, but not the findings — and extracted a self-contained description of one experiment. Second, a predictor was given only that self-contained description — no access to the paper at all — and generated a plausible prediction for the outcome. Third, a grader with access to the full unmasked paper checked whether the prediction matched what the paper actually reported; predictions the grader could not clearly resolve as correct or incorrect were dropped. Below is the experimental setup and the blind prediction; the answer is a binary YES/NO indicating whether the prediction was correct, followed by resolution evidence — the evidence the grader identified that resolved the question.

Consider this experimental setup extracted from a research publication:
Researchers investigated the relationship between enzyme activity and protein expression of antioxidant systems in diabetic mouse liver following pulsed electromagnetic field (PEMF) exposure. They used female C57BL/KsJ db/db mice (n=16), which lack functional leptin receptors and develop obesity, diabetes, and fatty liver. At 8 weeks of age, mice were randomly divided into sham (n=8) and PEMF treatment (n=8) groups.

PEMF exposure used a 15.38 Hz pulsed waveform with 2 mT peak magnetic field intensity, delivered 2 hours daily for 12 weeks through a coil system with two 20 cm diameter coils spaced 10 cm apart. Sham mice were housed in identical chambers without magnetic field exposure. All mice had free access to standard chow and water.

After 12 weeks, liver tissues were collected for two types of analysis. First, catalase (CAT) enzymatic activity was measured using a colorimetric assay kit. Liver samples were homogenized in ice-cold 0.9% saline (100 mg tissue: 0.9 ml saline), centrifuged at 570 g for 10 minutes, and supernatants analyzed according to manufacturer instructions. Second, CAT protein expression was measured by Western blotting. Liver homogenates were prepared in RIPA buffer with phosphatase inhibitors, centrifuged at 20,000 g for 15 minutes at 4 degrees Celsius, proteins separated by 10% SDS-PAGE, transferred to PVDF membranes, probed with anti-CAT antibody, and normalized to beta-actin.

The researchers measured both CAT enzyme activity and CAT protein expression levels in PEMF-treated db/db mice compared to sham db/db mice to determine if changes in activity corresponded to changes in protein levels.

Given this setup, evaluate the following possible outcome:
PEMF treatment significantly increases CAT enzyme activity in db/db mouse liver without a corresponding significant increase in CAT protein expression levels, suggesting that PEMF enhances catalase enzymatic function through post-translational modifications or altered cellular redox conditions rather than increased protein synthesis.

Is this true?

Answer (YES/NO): NO